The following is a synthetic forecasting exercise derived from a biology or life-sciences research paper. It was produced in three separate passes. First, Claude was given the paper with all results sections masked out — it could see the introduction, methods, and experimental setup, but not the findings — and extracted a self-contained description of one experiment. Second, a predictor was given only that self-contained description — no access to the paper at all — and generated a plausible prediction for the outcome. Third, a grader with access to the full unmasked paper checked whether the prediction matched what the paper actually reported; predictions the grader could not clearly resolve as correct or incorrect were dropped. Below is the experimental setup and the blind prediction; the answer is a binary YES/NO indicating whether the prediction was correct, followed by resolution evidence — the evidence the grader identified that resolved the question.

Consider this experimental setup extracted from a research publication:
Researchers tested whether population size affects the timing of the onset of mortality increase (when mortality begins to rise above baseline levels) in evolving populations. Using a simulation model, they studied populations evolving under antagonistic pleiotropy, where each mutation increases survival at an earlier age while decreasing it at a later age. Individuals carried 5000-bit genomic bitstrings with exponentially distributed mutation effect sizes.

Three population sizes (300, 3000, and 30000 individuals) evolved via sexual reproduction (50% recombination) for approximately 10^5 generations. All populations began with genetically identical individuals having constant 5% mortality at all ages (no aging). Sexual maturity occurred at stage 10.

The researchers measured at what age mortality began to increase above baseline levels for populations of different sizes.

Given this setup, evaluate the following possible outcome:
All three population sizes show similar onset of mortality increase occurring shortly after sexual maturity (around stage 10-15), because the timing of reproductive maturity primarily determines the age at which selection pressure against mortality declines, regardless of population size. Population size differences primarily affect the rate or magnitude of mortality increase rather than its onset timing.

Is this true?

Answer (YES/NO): NO